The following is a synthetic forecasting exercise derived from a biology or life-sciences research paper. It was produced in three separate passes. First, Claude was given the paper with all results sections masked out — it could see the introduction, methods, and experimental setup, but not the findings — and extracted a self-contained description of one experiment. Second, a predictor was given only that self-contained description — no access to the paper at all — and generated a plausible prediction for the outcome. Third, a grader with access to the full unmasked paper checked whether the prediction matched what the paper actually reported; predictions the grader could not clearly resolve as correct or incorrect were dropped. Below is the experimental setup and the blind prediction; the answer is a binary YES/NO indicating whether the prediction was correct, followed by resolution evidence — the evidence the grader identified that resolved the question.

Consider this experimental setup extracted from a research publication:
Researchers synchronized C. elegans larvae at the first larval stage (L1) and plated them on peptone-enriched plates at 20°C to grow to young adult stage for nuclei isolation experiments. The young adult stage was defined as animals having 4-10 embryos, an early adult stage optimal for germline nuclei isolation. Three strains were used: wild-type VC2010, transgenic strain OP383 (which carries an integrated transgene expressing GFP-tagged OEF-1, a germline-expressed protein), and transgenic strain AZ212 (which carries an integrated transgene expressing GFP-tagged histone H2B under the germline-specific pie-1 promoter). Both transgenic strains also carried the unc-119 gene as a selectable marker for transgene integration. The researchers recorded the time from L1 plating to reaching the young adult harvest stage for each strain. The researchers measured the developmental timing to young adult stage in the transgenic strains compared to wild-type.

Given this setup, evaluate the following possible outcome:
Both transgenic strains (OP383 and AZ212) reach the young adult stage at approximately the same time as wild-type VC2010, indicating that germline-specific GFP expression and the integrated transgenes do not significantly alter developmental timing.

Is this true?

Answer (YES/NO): NO